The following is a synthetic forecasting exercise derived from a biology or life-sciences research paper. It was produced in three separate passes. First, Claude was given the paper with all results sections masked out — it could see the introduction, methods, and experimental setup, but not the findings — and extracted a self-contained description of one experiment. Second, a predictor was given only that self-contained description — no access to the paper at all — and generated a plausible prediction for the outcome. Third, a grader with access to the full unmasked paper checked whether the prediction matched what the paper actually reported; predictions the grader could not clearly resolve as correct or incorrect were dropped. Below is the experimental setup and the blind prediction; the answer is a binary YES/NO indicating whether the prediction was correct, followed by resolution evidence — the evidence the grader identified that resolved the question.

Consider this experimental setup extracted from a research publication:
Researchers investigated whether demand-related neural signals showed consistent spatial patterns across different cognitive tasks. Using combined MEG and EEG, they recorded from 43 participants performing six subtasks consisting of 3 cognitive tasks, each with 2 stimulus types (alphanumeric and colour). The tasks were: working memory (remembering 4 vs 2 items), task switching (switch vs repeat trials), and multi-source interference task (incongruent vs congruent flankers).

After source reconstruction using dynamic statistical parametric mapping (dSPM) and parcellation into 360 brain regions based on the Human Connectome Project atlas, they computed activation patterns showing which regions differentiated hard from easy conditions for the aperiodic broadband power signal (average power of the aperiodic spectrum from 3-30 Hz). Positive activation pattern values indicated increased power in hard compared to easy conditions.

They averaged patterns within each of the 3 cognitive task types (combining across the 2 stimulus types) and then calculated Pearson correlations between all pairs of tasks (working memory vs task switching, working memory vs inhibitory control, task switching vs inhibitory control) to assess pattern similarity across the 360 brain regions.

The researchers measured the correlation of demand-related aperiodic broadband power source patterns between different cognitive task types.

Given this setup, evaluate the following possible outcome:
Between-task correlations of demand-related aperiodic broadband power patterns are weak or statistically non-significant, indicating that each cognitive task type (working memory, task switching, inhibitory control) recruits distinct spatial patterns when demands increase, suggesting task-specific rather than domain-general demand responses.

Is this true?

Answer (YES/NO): NO